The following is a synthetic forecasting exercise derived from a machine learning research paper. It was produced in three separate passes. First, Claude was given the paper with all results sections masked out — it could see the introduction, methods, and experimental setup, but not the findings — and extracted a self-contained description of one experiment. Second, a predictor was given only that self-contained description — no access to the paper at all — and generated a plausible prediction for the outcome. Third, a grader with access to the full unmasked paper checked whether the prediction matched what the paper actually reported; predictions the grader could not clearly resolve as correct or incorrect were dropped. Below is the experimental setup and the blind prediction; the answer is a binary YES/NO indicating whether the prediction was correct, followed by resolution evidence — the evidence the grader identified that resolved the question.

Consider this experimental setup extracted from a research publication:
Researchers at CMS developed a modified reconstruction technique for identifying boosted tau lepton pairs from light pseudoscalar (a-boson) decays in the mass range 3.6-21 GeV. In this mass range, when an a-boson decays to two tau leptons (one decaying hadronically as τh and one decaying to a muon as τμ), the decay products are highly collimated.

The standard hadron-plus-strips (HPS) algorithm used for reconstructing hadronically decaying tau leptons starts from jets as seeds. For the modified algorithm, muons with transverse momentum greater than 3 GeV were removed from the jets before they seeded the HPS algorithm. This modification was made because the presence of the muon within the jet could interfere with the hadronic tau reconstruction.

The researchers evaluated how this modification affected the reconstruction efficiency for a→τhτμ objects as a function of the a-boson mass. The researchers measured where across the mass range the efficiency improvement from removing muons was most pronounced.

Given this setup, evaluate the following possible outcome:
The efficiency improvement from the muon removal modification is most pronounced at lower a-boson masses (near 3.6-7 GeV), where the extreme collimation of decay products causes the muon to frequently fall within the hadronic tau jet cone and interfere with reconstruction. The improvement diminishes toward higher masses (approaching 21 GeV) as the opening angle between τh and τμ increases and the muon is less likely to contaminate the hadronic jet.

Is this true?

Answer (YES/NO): YES